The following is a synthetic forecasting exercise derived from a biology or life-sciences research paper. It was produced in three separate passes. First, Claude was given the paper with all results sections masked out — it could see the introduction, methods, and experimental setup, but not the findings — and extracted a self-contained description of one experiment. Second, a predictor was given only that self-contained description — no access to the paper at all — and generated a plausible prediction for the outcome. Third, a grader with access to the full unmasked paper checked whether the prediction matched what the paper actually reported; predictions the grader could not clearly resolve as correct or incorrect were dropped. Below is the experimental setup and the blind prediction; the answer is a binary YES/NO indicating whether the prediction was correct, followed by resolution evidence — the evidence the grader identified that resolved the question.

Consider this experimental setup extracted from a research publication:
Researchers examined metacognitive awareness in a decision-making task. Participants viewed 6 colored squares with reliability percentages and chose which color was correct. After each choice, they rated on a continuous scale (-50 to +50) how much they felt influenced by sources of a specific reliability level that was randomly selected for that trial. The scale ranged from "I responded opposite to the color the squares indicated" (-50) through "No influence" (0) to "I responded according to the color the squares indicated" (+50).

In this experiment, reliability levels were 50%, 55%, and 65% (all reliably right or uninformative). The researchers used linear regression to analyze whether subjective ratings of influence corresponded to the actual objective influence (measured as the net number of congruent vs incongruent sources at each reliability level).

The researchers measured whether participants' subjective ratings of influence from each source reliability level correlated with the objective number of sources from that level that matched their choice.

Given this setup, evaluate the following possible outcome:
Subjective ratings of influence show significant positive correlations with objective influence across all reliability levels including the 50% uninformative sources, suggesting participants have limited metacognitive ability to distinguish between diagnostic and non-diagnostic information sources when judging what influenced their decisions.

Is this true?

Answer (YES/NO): YES